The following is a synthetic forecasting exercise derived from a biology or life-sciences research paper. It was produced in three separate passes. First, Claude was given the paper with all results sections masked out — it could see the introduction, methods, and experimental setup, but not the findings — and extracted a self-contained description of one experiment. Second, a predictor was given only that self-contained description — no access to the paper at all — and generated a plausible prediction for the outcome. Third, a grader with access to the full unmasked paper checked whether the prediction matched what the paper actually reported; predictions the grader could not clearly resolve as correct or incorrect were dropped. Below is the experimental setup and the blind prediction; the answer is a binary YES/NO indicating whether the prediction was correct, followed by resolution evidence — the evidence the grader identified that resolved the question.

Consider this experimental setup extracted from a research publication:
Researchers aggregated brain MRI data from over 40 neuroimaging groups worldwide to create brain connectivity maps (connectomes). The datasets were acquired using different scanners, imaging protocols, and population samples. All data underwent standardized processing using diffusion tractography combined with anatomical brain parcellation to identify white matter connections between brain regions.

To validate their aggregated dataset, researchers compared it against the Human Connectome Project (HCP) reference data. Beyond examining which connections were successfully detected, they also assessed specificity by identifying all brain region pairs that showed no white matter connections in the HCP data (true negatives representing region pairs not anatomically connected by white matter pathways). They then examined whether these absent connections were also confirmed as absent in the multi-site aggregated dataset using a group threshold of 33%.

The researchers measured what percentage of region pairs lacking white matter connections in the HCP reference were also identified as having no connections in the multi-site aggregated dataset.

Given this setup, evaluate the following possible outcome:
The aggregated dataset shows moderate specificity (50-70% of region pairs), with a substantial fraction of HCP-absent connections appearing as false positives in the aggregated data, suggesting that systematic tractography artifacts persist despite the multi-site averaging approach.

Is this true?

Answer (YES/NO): NO